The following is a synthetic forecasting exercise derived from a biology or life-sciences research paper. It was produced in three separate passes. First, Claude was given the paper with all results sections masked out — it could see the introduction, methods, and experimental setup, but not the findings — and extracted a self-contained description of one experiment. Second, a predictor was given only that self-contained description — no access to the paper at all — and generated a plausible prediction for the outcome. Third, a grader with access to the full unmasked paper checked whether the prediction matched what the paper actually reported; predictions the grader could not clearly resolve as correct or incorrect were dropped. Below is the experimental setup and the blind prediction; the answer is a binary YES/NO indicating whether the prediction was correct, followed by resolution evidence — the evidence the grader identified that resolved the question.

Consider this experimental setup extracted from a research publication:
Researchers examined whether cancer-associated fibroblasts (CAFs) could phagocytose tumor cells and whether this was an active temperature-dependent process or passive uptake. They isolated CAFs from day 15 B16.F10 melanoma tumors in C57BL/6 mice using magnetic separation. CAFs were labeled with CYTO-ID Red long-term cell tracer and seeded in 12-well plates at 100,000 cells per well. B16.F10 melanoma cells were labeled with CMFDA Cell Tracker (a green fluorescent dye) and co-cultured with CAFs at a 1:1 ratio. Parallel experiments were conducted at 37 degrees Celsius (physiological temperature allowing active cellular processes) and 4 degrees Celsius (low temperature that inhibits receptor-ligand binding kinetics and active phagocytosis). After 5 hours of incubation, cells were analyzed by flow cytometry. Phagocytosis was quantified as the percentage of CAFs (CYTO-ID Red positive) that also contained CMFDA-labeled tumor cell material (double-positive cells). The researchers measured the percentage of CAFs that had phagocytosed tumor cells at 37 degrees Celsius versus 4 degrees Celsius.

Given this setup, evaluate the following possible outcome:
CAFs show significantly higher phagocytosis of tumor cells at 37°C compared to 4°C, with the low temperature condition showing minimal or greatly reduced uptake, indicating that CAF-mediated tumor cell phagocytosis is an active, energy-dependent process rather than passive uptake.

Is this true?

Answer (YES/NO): YES